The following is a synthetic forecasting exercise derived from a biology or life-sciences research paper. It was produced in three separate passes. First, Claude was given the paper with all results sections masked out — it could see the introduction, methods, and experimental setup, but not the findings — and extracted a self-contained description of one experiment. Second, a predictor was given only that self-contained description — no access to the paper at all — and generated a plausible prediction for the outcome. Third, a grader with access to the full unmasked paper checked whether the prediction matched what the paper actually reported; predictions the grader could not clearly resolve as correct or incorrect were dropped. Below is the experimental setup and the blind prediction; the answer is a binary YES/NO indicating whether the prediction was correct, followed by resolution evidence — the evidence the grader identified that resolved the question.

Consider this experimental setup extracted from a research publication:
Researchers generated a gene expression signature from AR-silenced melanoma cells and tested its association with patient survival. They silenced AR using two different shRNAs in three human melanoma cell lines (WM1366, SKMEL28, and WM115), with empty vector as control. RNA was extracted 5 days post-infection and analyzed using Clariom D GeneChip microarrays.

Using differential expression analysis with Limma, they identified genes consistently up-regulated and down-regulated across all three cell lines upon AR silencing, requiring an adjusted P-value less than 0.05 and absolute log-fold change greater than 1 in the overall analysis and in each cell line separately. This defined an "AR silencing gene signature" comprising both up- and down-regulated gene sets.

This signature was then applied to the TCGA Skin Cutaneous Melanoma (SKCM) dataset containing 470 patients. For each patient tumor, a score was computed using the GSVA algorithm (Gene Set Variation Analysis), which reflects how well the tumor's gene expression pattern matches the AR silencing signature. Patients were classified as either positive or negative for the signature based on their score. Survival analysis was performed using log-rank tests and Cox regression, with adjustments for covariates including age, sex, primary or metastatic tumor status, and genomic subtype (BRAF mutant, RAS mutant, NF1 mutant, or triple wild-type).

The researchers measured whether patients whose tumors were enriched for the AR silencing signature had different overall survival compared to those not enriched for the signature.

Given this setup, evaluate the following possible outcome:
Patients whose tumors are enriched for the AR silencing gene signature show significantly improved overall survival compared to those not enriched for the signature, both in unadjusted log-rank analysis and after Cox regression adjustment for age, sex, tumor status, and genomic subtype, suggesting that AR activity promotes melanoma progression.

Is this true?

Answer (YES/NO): YES